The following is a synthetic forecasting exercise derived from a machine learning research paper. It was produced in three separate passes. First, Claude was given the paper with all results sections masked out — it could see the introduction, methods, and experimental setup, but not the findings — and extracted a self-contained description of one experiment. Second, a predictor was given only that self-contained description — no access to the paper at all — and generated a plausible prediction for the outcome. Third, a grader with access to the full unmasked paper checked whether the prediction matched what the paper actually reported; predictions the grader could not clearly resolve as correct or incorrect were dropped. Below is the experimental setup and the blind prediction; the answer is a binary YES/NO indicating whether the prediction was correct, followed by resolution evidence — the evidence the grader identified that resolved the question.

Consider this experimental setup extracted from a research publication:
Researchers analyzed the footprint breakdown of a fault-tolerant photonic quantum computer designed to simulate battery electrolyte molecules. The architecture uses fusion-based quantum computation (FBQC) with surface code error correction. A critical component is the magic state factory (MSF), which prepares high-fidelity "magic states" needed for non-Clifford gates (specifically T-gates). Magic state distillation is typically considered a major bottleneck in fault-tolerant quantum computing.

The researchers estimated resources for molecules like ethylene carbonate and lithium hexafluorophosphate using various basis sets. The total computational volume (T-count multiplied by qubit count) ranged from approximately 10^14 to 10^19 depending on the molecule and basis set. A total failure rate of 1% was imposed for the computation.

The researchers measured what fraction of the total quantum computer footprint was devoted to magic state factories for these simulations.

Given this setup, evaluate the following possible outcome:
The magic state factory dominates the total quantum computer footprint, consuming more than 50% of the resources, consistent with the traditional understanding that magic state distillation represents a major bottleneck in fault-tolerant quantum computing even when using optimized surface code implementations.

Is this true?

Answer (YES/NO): NO